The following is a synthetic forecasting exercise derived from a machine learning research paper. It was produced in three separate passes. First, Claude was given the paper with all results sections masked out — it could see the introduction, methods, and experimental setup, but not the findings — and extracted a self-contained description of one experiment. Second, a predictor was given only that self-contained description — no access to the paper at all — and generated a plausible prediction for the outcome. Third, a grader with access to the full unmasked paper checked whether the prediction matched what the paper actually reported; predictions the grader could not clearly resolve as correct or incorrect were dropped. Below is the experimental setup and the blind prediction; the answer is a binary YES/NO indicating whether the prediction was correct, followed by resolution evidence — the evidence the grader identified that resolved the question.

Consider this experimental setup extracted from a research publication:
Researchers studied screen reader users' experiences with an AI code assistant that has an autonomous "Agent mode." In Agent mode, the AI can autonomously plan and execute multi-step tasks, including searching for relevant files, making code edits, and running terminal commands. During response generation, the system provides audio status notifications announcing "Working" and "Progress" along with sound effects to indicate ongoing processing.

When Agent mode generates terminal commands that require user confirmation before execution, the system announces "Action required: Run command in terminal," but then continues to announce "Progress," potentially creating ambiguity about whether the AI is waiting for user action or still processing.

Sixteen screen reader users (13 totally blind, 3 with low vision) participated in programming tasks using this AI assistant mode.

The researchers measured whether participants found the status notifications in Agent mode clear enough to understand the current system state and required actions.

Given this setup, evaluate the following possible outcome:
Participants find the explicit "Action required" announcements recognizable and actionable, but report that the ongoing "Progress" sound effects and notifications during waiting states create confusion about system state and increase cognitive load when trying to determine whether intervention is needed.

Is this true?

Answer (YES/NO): NO